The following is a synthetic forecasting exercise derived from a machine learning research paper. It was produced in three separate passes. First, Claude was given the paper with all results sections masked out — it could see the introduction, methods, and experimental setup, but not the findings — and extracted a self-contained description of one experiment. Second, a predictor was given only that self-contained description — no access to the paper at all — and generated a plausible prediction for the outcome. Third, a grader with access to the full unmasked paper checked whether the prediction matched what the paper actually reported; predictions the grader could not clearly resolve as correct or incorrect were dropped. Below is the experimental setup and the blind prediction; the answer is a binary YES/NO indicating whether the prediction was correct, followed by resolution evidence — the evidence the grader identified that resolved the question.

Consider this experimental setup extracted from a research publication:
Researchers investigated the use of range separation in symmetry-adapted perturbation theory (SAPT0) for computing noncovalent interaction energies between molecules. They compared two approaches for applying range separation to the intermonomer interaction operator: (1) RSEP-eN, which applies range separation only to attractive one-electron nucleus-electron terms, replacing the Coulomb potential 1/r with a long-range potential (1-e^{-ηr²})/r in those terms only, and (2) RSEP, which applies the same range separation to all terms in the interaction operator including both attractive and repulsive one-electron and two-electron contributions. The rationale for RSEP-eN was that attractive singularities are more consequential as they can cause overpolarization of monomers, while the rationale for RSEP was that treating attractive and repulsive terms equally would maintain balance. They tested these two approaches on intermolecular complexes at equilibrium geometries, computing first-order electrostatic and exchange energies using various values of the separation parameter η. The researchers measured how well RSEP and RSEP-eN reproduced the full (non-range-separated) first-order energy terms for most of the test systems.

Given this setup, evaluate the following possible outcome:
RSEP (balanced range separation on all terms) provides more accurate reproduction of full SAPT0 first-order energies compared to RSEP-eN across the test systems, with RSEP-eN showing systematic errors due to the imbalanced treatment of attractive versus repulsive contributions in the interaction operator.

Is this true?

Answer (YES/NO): YES